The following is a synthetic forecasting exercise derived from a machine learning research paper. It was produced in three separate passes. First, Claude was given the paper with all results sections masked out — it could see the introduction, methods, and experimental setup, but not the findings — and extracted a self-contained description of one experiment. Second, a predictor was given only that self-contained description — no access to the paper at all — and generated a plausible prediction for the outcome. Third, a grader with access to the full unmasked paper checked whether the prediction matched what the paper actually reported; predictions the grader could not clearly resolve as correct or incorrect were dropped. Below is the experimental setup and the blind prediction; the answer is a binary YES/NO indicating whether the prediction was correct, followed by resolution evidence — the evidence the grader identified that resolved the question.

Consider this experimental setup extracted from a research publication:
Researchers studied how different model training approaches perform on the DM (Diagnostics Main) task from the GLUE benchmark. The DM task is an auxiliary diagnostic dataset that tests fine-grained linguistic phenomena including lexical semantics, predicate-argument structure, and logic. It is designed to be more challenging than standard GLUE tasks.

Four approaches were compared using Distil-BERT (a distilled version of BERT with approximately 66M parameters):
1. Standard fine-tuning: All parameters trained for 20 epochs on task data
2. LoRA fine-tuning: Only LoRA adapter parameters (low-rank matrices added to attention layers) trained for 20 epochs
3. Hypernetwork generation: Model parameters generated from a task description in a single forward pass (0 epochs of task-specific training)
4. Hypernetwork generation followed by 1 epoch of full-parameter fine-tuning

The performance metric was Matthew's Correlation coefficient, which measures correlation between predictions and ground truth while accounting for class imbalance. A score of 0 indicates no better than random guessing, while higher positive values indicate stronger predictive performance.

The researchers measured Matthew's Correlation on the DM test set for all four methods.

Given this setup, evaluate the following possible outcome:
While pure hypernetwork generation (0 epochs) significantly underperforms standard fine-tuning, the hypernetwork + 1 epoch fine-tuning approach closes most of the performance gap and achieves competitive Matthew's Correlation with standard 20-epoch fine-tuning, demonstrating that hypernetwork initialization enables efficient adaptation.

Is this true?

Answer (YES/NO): NO